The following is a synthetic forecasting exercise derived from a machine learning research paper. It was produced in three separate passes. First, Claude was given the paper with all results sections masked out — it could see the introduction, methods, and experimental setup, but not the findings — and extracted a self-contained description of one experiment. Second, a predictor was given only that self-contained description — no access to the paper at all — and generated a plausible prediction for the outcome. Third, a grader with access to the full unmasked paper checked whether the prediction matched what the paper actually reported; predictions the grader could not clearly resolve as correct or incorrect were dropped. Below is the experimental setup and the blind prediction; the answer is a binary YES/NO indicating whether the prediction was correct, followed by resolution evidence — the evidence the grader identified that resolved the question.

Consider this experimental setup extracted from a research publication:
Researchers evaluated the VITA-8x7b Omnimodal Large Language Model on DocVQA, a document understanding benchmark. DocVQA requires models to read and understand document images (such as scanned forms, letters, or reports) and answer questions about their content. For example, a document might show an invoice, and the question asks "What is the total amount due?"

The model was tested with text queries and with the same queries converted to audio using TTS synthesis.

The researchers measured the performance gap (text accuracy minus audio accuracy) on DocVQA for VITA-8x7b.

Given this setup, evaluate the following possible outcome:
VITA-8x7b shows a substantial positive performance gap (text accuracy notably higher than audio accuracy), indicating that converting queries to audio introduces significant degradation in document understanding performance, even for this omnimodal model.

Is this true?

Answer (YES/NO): YES